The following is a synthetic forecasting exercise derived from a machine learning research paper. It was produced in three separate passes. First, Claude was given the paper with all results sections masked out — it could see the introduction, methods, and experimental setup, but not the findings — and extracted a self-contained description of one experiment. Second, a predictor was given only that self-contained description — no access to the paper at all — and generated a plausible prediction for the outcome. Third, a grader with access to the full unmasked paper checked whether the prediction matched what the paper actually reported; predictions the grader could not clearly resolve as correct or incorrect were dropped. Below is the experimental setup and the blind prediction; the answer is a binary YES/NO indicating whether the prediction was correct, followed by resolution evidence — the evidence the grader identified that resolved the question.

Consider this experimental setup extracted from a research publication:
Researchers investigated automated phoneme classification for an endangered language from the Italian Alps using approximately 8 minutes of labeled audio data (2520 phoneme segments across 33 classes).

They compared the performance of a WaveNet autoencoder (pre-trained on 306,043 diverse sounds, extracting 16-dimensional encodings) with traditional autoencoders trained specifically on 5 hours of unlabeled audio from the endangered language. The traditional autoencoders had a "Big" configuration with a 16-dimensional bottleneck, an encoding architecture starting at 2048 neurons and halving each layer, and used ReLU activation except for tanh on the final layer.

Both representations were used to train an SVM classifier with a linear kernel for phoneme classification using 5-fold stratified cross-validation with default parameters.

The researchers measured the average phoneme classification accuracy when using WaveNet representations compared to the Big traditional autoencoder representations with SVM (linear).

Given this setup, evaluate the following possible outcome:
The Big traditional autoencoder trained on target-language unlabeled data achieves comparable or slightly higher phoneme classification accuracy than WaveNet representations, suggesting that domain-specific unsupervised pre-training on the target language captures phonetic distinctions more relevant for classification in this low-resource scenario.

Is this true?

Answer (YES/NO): NO